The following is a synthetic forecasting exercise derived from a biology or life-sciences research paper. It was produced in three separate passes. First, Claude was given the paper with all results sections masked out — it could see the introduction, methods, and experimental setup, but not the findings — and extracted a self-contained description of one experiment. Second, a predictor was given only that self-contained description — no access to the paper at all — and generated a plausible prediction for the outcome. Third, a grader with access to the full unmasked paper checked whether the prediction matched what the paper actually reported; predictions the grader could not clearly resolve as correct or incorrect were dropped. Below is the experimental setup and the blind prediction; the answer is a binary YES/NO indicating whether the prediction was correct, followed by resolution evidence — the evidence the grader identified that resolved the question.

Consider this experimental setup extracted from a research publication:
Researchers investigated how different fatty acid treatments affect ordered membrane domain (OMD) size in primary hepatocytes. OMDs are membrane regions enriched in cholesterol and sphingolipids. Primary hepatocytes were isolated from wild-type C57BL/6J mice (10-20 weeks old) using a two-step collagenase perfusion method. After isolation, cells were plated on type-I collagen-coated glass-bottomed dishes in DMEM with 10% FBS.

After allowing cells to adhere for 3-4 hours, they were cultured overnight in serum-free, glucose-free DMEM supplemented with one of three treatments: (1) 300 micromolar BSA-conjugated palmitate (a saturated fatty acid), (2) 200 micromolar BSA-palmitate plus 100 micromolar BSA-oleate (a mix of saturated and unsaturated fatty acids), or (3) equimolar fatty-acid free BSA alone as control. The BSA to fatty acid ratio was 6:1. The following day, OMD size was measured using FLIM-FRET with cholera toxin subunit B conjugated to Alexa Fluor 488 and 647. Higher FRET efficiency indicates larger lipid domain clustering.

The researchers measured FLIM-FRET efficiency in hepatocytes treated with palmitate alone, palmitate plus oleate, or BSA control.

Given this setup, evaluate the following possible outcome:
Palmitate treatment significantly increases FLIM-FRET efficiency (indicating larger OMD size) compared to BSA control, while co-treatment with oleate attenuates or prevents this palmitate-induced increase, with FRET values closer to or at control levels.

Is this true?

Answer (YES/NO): NO